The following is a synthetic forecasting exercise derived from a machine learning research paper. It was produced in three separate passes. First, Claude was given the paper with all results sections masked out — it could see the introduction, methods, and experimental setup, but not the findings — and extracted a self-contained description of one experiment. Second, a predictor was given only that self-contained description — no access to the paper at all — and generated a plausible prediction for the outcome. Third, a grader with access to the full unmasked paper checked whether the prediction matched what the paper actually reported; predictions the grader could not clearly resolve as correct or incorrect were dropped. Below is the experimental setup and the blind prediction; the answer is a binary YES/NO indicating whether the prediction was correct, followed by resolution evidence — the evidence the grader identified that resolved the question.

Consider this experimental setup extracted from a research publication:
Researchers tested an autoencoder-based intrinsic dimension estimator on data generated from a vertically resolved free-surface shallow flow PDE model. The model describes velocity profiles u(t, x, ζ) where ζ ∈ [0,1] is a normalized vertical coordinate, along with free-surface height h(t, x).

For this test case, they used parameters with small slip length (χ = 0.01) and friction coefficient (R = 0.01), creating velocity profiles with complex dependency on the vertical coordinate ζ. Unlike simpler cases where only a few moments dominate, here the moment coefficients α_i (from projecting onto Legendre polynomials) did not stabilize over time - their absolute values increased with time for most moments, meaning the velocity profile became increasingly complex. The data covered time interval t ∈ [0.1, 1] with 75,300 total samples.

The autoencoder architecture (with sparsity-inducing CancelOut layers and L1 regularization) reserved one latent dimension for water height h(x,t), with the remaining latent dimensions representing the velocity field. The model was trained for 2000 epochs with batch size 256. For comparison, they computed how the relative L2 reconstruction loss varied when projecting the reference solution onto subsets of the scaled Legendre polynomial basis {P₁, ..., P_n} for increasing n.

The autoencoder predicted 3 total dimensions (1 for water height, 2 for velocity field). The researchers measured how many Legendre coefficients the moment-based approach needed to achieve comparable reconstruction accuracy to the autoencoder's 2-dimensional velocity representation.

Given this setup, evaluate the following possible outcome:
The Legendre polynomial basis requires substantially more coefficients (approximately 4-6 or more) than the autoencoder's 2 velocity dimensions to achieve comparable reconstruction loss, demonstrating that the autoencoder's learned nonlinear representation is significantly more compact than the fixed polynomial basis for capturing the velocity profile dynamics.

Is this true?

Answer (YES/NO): YES